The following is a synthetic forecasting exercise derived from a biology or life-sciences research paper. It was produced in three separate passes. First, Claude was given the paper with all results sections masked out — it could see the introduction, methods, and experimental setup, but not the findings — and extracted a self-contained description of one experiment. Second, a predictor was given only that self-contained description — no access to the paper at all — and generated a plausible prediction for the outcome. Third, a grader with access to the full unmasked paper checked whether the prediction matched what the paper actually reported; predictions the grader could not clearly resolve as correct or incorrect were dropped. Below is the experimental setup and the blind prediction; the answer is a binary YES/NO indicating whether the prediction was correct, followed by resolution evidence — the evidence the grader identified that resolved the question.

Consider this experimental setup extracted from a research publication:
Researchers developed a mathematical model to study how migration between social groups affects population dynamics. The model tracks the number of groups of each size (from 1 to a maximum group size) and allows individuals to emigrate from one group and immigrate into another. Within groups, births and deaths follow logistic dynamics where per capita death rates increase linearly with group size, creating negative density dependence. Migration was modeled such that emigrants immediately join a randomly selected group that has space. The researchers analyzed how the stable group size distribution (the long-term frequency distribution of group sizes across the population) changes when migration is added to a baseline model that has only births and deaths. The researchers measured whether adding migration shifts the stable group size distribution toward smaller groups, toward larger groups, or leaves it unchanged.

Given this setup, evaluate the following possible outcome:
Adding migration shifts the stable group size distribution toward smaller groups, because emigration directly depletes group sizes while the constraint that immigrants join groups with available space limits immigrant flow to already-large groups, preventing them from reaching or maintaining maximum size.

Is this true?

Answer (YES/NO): NO